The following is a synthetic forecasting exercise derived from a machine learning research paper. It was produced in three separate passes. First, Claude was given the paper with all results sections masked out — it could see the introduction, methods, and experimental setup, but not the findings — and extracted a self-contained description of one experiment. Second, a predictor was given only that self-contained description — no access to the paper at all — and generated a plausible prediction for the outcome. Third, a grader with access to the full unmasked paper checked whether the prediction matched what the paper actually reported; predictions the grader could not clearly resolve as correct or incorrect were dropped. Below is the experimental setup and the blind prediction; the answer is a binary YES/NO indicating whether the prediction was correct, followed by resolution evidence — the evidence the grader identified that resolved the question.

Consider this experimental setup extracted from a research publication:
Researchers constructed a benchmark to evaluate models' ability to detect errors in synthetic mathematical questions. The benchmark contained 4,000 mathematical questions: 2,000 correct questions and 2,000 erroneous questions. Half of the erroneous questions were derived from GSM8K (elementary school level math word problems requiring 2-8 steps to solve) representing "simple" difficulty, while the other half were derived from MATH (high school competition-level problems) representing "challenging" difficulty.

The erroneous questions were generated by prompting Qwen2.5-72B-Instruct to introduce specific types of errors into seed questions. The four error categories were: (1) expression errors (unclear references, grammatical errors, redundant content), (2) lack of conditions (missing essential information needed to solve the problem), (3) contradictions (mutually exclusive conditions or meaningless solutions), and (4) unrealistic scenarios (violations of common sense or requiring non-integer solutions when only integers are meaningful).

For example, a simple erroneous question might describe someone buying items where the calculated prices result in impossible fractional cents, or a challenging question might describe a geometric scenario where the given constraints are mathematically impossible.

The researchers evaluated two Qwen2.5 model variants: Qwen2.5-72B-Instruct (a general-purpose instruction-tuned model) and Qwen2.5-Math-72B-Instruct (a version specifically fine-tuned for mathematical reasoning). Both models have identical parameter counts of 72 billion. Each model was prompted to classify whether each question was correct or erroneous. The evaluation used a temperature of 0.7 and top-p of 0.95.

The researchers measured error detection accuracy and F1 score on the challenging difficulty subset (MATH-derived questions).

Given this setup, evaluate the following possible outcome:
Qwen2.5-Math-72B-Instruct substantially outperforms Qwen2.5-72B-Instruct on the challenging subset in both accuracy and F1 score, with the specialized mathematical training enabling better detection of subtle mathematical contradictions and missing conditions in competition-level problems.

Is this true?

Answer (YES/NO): NO